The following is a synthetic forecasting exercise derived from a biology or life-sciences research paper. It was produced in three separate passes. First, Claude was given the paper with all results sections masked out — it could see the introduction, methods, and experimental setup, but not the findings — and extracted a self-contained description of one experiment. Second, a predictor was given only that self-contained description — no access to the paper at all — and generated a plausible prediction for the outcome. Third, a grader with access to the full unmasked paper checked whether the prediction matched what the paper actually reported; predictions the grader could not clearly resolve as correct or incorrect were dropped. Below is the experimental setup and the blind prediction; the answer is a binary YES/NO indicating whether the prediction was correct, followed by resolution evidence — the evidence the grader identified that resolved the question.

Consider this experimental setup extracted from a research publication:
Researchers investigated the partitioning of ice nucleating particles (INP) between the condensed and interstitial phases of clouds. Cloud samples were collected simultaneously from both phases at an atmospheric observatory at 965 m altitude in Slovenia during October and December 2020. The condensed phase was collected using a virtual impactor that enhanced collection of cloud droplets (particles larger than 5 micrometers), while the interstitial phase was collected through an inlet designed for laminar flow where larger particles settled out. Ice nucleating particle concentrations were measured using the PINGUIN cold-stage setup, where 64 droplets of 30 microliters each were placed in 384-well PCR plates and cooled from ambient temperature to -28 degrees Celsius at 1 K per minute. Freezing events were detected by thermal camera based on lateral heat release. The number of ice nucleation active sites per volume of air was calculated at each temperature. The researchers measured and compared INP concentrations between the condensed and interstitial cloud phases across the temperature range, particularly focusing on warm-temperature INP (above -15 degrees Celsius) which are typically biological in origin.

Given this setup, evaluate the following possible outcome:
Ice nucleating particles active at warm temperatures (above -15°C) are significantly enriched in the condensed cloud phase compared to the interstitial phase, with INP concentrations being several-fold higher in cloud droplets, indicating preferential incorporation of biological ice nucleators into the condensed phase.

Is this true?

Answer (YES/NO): NO